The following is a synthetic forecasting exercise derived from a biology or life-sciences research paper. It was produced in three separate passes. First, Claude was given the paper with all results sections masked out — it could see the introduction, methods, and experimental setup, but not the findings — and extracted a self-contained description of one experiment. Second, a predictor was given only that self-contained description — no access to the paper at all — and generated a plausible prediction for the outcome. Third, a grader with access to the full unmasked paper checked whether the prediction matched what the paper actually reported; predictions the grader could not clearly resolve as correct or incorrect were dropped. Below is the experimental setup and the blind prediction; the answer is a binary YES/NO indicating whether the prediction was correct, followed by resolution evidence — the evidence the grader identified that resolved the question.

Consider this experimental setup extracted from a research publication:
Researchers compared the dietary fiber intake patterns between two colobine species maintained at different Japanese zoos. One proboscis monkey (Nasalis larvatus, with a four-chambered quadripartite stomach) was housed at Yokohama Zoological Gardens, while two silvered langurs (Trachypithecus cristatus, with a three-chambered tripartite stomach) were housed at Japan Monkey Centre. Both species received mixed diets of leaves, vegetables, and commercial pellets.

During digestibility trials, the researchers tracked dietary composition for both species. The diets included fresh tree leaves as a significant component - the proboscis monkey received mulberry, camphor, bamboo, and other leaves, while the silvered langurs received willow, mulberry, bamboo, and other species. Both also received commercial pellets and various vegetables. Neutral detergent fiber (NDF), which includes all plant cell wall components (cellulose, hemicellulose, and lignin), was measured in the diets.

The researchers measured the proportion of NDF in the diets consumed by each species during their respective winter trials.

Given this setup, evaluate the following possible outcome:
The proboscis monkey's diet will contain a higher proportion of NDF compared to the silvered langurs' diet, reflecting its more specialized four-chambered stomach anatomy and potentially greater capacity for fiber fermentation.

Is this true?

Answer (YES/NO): YES